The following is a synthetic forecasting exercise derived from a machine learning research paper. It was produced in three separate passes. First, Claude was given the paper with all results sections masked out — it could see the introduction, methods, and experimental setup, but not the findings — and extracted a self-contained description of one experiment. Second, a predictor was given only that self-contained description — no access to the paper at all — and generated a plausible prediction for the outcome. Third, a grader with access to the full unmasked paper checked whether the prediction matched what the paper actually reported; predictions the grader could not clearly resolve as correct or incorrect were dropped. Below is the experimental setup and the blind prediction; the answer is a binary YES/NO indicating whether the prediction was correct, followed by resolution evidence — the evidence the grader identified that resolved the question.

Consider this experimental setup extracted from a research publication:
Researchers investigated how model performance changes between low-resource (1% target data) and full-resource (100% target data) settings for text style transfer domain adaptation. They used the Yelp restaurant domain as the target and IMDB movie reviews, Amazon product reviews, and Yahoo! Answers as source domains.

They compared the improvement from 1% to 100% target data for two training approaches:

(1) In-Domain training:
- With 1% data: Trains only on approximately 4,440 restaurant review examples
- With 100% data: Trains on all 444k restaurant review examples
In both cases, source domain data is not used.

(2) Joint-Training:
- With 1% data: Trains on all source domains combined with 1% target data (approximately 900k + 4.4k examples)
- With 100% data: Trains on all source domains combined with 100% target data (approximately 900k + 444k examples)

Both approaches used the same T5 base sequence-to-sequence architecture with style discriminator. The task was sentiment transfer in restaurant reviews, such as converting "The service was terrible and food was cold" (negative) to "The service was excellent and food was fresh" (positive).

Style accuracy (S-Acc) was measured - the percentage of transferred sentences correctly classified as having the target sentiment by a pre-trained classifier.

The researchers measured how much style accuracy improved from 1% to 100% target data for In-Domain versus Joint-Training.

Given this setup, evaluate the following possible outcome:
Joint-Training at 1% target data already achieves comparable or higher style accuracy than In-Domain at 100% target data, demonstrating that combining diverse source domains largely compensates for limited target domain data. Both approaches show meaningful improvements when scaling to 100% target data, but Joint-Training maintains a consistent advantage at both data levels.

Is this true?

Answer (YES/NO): NO